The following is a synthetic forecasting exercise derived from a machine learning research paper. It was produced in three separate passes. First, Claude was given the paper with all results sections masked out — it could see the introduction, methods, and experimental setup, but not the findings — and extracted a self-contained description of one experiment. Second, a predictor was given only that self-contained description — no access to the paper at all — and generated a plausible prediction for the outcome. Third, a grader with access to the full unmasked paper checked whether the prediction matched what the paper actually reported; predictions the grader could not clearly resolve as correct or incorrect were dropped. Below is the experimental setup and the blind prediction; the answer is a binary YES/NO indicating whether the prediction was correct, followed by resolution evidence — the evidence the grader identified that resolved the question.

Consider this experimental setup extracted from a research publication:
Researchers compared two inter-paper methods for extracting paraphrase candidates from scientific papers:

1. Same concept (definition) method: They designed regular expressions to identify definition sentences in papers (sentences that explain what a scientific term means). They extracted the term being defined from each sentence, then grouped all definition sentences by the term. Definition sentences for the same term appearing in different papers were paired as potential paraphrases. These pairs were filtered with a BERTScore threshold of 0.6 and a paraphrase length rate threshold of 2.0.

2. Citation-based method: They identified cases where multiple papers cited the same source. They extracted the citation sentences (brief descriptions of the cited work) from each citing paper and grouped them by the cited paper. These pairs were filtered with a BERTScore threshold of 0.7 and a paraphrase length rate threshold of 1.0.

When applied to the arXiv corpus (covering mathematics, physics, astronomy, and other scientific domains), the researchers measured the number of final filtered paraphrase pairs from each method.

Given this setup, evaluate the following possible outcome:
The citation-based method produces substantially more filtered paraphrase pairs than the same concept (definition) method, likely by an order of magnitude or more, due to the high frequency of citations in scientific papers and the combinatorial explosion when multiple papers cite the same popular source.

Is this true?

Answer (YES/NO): NO